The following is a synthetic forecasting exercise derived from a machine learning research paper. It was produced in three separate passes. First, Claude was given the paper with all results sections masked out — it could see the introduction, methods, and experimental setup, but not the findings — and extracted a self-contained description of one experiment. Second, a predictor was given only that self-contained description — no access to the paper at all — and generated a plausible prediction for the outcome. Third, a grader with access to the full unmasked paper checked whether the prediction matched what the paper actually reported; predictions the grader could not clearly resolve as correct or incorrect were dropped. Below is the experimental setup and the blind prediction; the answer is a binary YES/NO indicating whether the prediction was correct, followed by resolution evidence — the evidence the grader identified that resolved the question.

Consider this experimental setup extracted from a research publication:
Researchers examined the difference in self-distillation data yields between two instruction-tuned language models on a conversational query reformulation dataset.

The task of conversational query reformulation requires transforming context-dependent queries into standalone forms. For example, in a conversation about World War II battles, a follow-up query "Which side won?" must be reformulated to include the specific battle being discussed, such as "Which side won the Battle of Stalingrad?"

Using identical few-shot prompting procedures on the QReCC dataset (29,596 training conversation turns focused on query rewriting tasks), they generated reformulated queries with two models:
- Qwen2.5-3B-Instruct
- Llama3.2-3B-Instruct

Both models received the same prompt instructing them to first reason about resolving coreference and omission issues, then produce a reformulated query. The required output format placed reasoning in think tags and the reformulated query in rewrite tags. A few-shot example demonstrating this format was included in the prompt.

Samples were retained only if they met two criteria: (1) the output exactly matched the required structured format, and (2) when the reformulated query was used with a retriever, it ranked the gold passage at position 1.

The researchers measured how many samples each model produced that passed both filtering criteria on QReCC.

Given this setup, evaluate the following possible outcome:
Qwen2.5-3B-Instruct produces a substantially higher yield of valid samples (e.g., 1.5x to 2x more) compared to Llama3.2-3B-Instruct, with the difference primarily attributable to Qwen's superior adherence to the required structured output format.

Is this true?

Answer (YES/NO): NO